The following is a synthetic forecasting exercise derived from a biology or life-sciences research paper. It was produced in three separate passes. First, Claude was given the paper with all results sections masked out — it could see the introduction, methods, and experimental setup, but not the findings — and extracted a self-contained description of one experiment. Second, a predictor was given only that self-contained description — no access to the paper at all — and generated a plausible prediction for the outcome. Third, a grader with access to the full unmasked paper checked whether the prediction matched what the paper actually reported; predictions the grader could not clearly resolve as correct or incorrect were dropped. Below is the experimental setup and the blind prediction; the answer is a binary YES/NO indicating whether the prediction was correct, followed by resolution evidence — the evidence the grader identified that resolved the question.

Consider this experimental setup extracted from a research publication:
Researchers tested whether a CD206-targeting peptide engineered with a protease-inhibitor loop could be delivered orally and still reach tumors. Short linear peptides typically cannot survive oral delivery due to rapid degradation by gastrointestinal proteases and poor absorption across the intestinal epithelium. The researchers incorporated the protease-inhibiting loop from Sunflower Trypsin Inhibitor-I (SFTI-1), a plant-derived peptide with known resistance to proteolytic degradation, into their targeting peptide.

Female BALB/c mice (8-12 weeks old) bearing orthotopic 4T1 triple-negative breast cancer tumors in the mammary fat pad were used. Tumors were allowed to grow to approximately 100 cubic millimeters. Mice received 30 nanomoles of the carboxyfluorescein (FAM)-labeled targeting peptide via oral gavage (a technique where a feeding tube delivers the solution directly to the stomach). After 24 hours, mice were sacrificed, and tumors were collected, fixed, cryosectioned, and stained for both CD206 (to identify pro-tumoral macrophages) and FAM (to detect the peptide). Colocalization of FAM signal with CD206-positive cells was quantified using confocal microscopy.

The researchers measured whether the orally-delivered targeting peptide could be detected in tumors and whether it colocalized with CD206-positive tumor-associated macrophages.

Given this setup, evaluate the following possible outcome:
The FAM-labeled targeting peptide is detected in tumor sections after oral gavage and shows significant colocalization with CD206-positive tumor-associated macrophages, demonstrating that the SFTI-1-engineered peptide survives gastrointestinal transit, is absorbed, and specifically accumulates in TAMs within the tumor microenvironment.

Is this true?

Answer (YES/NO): YES